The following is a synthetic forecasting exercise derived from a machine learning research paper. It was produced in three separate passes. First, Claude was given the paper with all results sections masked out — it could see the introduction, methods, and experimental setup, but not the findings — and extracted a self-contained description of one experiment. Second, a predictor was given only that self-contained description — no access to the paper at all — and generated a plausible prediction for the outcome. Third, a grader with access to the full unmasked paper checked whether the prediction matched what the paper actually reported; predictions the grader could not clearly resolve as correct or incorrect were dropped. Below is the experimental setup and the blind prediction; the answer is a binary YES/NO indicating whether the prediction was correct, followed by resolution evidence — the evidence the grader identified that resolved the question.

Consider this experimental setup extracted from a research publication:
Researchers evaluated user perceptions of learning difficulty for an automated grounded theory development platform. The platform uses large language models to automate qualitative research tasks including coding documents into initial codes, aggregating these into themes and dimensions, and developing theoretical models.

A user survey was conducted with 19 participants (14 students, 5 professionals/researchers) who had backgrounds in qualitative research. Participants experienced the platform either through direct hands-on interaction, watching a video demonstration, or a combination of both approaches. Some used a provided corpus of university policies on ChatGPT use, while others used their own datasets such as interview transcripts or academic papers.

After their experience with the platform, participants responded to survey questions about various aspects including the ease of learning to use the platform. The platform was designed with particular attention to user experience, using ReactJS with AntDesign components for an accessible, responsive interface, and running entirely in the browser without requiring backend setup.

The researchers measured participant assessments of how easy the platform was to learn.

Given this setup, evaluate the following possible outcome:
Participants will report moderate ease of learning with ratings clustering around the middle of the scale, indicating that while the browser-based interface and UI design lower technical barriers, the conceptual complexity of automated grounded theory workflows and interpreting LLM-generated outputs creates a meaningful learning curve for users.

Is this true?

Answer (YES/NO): NO